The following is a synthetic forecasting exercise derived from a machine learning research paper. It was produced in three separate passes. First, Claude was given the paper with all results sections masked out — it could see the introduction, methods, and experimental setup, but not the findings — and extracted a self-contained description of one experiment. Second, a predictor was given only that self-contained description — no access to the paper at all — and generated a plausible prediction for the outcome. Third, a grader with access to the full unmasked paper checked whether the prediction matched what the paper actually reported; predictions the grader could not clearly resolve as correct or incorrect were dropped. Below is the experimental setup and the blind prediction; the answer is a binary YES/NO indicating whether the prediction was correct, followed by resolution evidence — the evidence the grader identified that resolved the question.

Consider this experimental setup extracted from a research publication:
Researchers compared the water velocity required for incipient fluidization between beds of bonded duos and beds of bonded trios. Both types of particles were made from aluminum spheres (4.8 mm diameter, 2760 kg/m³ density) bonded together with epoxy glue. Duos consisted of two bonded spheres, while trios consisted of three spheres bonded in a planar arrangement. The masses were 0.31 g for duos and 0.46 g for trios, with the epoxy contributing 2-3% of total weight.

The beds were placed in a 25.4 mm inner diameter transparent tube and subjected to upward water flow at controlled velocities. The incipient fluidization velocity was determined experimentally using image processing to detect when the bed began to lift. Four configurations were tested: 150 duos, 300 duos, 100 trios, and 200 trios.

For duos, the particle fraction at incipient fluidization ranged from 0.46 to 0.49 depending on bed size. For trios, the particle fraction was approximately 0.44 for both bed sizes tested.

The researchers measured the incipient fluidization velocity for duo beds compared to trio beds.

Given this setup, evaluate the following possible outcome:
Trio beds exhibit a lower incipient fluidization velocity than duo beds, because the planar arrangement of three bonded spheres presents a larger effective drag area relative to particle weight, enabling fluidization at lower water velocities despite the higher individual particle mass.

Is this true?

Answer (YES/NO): NO